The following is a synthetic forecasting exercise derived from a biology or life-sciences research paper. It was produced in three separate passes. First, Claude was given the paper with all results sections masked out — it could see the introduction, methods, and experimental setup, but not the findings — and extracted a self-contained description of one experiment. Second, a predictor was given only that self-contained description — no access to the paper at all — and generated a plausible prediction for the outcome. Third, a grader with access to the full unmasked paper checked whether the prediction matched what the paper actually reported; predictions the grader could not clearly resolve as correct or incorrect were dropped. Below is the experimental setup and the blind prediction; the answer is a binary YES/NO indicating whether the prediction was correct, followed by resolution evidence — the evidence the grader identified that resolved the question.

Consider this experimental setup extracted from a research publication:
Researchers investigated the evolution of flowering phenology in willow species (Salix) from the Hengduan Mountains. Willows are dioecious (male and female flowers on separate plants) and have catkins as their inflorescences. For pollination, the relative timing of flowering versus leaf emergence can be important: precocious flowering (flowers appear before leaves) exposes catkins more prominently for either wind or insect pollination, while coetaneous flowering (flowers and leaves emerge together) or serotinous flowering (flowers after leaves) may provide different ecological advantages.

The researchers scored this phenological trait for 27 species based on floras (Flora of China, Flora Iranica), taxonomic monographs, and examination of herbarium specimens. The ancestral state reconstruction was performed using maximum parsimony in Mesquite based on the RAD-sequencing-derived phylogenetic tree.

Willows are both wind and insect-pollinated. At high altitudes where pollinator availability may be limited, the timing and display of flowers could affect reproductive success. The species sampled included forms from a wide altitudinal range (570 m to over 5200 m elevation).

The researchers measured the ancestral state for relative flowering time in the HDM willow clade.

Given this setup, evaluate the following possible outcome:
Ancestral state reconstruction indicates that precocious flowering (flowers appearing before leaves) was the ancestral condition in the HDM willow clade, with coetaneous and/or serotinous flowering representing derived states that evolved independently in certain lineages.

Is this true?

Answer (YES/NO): NO